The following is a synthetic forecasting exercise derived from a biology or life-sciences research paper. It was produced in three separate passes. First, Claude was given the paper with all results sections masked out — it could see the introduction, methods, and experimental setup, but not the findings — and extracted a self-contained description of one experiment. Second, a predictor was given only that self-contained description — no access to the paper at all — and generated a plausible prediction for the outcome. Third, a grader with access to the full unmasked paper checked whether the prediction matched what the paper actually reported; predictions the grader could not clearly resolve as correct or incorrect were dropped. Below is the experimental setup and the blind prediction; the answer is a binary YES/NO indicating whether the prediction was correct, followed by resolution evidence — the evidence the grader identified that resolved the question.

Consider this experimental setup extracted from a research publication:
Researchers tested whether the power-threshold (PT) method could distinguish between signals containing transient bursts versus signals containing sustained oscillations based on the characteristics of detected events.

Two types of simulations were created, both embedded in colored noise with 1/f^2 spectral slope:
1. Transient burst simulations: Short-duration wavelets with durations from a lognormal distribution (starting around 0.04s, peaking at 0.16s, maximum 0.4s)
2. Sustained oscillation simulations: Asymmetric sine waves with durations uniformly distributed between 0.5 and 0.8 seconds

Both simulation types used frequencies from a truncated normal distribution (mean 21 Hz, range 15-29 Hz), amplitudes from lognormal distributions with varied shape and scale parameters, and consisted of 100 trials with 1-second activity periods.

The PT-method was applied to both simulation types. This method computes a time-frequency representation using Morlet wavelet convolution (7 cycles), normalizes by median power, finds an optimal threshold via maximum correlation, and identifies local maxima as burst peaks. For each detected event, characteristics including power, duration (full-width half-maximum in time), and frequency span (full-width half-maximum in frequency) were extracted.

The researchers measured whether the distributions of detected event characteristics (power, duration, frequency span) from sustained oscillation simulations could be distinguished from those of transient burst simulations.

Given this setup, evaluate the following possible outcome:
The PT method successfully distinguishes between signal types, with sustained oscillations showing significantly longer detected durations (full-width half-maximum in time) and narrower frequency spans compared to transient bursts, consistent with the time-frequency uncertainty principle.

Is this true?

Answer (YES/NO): NO